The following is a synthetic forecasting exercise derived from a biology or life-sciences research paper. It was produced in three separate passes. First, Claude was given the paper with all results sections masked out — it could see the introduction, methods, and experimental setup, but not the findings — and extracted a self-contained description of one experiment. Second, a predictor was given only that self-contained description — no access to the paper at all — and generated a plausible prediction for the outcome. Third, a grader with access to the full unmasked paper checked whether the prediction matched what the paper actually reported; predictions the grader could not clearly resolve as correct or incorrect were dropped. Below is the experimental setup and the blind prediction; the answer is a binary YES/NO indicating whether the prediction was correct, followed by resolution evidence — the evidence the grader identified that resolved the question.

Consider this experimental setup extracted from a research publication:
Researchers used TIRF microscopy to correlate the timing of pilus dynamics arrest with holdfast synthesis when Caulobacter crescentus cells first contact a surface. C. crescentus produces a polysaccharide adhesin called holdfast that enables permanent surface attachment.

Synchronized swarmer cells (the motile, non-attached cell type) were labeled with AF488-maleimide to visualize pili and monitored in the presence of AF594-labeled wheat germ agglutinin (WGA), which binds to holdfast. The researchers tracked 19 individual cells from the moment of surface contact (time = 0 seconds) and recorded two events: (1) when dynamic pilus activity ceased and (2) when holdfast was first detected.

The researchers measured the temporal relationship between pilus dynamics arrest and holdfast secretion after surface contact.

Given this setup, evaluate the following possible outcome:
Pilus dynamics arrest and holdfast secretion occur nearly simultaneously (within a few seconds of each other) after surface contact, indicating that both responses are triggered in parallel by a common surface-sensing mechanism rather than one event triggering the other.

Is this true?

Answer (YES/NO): NO